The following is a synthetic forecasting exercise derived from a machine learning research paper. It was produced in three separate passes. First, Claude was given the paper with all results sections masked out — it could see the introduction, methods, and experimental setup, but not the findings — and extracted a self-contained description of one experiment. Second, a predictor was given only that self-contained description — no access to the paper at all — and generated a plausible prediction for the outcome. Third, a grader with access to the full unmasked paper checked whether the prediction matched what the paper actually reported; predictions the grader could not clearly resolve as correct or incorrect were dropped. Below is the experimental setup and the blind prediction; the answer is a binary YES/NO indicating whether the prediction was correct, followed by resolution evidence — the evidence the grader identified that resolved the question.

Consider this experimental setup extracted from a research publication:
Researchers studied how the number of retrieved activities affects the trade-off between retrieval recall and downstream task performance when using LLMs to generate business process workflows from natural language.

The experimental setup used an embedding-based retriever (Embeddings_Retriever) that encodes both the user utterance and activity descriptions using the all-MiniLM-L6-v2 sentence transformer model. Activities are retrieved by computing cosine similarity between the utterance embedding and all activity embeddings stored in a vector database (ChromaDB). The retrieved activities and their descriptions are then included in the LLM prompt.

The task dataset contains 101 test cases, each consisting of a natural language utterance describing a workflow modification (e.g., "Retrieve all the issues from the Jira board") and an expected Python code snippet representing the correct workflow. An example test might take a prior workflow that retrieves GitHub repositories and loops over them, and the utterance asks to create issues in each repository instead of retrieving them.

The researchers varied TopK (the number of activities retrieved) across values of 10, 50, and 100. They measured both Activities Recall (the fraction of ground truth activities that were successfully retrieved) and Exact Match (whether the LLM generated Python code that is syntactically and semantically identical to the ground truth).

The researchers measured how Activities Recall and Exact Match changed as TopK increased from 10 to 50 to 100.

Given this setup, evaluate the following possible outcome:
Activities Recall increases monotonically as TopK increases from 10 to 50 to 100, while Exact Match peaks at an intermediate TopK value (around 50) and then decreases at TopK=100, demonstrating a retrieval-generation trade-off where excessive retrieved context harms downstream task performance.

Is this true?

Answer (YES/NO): YES